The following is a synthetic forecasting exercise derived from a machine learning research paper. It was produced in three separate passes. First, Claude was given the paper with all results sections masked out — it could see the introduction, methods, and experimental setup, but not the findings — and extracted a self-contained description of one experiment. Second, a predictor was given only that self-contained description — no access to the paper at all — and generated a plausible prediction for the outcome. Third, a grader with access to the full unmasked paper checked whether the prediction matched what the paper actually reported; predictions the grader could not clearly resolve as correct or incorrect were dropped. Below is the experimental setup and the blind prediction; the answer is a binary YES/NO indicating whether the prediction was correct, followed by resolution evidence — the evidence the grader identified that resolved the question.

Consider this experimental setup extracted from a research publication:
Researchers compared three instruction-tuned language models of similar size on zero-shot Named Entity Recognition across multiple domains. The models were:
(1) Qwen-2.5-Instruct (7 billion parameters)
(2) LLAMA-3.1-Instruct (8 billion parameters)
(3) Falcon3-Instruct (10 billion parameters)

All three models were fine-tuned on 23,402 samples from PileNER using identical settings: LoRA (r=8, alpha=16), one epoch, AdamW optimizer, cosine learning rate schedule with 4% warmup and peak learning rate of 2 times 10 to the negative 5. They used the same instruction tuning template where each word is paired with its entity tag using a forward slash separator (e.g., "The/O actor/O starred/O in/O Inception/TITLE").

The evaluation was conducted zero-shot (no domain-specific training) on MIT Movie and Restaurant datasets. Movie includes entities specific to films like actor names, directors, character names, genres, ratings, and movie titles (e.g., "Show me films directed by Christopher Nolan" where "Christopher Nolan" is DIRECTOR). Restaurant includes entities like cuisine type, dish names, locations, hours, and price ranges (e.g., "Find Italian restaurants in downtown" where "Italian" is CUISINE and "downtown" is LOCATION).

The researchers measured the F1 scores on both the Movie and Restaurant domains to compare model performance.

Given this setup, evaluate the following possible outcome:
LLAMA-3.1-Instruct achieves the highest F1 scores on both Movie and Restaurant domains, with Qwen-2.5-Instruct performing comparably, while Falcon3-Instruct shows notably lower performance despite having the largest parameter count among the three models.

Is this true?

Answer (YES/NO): NO